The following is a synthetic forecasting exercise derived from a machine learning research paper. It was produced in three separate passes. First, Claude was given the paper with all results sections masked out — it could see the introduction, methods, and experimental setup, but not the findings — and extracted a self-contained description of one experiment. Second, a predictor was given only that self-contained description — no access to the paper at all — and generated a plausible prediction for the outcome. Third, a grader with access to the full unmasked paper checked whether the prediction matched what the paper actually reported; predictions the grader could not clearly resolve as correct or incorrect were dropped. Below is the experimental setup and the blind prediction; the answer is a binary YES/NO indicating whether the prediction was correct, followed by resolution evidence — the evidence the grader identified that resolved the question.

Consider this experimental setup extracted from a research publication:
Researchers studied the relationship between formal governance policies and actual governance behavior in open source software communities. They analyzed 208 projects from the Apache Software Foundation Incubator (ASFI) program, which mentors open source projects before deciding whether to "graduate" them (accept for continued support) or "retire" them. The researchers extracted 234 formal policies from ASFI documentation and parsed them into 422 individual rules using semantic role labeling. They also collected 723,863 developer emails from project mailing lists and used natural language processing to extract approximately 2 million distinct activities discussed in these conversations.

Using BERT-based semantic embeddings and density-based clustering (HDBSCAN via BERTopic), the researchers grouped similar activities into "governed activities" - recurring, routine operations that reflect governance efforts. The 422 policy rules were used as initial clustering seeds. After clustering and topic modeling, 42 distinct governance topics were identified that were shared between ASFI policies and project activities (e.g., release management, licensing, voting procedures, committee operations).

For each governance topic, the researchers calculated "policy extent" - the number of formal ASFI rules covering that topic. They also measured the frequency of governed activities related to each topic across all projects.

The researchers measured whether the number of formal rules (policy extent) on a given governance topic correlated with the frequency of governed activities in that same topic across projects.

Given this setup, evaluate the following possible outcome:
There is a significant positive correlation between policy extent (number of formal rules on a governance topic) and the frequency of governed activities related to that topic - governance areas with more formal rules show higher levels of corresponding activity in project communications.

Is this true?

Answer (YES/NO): NO